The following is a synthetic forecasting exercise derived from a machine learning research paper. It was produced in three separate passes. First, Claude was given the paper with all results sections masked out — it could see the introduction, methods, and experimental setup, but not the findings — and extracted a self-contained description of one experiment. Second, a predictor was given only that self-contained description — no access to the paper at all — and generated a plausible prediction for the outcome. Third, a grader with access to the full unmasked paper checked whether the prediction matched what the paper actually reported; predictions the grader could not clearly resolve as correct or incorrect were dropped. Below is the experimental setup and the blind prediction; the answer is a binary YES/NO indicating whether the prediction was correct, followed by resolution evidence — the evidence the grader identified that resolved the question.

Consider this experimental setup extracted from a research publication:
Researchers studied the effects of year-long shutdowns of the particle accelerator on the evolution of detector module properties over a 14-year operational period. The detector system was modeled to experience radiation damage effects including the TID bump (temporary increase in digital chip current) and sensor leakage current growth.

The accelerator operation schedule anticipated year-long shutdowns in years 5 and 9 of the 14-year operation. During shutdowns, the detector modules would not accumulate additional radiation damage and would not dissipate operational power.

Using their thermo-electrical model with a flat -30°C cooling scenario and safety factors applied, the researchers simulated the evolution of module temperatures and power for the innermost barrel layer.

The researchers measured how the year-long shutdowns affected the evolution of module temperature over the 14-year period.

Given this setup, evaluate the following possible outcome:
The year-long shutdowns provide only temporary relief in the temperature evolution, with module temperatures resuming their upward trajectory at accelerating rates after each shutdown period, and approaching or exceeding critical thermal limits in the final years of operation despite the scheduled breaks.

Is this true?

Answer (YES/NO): NO